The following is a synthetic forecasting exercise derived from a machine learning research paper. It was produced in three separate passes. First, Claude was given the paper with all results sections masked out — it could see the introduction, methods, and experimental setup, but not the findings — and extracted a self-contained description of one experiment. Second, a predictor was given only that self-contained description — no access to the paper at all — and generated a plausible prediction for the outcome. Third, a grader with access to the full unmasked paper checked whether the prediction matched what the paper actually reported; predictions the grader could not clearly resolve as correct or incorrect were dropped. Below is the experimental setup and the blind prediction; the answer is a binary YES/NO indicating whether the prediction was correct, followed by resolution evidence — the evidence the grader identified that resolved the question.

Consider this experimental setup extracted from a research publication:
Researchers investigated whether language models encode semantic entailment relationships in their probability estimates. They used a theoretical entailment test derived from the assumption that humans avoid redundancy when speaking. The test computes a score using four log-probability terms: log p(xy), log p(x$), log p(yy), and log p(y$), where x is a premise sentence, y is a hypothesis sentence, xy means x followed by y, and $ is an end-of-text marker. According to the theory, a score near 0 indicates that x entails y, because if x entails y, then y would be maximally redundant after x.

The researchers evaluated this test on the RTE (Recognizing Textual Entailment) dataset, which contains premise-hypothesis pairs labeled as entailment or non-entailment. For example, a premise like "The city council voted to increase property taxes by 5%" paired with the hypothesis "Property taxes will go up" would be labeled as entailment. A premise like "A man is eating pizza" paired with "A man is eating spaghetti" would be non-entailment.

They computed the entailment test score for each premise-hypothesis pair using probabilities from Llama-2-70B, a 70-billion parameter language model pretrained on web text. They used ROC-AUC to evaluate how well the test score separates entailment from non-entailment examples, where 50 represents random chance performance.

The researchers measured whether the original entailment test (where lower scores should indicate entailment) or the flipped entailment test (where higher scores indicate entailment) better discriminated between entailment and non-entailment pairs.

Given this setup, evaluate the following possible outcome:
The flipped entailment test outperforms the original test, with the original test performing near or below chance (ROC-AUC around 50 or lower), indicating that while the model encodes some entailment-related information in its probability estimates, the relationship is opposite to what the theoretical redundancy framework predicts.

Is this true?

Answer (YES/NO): YES